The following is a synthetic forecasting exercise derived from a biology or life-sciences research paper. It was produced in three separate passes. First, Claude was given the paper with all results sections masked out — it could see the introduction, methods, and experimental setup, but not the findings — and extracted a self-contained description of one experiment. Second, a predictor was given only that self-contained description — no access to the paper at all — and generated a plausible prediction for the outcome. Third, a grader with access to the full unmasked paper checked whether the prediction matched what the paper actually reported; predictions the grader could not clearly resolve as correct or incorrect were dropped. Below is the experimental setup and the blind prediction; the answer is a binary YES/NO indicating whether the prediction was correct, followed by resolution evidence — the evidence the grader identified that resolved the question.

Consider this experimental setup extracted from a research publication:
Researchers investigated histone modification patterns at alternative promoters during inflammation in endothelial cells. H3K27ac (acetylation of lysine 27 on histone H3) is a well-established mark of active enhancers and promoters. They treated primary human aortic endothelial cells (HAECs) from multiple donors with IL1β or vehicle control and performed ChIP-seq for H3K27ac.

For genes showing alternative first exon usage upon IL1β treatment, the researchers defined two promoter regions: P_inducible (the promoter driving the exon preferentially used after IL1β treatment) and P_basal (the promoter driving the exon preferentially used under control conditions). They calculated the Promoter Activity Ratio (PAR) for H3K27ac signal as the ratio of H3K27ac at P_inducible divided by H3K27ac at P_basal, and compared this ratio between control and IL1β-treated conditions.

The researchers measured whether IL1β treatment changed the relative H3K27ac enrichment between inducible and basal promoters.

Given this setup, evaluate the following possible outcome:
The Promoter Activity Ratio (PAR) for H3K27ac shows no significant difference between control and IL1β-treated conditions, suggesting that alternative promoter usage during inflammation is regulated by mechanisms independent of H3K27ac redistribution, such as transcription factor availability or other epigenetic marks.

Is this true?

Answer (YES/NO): NO